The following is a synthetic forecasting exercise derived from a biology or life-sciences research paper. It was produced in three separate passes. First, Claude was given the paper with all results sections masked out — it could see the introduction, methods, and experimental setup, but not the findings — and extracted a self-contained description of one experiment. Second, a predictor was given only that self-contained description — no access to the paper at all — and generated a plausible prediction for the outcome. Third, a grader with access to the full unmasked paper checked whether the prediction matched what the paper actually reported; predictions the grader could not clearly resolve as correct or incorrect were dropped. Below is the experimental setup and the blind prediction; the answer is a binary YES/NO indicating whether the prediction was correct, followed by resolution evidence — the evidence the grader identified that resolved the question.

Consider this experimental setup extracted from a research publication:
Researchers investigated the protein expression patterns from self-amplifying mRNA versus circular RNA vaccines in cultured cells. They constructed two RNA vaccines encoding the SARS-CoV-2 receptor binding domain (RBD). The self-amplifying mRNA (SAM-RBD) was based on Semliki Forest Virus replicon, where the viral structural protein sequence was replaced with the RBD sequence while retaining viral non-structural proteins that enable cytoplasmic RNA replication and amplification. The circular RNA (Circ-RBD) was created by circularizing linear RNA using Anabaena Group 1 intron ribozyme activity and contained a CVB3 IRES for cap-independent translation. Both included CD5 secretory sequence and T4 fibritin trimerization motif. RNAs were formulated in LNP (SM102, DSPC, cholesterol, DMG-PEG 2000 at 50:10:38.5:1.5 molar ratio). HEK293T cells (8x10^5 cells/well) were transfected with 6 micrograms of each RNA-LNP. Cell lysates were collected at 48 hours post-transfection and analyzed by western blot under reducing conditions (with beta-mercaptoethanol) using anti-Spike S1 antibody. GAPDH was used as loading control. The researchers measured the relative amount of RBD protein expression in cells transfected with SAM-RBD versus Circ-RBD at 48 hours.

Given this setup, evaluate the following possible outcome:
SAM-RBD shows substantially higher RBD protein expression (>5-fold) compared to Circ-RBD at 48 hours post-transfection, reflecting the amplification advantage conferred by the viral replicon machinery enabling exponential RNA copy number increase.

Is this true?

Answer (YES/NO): NO